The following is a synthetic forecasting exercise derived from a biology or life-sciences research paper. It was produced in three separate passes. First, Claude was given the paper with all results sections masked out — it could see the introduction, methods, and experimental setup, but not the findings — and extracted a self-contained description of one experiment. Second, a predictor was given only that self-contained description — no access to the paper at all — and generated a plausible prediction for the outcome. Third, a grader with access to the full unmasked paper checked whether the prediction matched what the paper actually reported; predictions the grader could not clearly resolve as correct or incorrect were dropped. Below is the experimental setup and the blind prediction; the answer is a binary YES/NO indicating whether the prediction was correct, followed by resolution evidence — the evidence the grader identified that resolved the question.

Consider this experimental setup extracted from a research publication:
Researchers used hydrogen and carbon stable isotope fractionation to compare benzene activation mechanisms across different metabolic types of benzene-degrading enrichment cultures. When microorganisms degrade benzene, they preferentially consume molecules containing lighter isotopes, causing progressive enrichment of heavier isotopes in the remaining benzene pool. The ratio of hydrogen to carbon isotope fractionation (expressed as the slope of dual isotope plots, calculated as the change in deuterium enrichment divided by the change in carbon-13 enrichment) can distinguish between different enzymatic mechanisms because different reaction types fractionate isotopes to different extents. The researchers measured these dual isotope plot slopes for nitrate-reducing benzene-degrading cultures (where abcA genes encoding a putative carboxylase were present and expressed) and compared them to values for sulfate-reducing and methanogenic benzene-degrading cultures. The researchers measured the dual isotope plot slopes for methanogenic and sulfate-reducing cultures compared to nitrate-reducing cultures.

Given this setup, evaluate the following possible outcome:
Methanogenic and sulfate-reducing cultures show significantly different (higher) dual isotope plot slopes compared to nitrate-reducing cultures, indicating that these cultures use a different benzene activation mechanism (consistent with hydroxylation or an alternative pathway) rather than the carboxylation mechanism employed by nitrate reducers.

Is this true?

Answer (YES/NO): YES